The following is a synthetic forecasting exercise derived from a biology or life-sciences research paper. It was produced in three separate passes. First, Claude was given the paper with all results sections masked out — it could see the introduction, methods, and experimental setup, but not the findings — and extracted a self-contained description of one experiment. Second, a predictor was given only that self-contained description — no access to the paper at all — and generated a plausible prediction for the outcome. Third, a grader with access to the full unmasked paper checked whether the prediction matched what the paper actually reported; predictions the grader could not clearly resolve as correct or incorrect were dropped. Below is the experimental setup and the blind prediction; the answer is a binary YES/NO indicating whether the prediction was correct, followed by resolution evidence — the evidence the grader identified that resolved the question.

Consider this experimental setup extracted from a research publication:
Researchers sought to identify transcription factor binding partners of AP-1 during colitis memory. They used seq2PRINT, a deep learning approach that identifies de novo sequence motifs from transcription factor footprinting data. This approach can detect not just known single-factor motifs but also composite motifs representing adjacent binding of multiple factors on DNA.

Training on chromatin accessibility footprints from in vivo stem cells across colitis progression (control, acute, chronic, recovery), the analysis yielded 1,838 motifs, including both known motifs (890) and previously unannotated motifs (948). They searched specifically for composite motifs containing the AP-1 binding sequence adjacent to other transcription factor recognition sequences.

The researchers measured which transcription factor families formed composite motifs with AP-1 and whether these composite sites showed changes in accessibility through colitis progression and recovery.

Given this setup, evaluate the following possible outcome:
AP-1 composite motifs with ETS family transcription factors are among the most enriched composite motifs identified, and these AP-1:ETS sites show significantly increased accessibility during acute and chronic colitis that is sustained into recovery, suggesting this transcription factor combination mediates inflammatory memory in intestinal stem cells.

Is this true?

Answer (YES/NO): NO